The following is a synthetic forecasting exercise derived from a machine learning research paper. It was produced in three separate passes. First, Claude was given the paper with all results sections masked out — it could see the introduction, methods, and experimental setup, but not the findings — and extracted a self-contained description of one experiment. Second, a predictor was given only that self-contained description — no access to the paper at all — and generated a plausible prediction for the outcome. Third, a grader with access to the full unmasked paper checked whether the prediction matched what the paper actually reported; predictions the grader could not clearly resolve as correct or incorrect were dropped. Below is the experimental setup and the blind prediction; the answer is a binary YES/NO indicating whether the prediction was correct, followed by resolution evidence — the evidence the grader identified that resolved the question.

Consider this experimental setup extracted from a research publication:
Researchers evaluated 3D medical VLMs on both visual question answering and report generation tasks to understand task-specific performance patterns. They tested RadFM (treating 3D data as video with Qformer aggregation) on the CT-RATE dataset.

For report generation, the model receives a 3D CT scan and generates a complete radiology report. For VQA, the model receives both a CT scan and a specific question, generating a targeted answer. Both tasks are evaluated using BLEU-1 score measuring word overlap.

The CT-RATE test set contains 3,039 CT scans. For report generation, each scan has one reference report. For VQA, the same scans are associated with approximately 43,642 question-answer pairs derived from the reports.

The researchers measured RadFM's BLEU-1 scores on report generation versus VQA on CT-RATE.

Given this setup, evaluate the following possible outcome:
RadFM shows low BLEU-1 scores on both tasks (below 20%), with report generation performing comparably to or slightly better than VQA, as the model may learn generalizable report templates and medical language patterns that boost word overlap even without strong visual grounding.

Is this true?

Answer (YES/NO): NO